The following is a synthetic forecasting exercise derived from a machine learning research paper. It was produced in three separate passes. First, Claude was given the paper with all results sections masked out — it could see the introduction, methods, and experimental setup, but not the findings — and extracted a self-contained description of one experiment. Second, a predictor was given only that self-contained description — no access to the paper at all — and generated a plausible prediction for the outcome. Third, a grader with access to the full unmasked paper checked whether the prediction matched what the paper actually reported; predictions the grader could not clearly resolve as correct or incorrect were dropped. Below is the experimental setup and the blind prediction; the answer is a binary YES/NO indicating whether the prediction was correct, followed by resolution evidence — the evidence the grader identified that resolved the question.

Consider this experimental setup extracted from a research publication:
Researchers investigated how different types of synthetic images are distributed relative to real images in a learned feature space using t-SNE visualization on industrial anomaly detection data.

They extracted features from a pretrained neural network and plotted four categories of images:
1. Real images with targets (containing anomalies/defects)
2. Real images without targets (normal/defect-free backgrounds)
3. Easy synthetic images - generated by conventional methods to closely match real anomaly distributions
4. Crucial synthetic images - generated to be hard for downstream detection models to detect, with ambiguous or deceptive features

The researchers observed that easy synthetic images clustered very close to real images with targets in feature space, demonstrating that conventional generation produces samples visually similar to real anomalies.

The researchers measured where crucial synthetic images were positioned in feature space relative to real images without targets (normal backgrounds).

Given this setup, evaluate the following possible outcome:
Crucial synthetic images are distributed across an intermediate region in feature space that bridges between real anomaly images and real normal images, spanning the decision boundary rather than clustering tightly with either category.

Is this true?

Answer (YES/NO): NO